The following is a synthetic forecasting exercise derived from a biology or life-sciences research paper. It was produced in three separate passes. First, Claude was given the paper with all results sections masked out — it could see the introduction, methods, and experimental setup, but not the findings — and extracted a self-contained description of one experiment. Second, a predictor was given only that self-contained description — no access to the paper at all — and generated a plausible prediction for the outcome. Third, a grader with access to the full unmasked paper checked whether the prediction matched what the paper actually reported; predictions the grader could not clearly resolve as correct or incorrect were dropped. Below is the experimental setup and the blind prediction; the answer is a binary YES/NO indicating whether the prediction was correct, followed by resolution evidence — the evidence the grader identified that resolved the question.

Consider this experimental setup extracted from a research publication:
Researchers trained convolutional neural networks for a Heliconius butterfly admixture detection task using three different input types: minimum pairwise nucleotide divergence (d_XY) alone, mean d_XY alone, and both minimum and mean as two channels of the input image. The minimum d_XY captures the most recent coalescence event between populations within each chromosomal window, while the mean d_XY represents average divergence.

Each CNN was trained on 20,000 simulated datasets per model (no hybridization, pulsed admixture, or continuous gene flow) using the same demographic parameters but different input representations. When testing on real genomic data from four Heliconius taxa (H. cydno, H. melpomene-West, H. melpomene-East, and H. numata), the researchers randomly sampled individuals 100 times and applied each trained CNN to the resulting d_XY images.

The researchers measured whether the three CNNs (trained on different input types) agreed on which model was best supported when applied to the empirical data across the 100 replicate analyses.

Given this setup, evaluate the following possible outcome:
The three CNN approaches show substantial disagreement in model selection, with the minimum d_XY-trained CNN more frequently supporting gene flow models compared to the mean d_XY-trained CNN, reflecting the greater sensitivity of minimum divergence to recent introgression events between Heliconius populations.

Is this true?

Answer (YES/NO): NO